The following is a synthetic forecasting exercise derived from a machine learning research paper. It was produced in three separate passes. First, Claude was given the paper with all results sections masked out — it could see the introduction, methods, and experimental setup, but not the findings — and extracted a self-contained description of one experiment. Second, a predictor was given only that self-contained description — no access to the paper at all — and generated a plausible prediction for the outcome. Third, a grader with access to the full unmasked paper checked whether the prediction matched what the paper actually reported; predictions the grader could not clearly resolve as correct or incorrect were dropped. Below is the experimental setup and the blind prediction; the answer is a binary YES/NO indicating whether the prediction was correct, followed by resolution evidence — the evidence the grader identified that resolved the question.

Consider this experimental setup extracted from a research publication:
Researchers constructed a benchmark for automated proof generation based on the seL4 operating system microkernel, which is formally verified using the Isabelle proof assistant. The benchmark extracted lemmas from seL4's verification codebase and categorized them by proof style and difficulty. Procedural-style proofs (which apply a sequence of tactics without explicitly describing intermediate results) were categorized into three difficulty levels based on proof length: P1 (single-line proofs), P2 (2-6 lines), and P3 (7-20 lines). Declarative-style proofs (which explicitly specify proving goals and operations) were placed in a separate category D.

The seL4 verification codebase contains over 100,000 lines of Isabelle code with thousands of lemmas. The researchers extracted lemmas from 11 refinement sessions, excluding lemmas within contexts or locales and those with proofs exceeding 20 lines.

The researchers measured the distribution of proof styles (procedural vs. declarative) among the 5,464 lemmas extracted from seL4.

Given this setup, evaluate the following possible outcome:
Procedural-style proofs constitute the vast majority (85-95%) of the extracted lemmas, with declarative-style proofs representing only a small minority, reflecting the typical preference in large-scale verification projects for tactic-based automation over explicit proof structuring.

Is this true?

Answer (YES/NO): NO